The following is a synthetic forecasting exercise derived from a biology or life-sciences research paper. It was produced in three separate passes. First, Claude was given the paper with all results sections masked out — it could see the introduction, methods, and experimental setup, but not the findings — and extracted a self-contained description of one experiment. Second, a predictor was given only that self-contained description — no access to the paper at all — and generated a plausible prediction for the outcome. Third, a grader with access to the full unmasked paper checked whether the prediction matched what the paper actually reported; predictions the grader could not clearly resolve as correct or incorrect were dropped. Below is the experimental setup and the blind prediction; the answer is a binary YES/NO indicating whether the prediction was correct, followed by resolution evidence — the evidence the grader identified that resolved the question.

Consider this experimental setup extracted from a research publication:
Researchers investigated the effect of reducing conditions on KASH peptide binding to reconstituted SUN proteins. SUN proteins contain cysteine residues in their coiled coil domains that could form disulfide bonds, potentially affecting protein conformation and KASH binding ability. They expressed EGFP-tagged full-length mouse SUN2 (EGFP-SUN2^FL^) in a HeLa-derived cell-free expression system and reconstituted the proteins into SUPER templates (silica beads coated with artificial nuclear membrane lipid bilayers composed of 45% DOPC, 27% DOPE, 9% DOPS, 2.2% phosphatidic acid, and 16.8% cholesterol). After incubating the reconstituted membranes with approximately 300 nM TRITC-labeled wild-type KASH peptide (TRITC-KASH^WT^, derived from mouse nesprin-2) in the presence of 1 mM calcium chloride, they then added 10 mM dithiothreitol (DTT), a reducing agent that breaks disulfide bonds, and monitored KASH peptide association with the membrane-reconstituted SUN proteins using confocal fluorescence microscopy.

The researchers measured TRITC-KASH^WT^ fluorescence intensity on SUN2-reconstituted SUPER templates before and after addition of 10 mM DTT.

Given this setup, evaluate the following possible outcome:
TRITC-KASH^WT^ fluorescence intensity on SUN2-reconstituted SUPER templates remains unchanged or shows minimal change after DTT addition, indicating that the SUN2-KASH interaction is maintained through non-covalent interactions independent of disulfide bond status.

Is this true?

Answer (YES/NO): NO